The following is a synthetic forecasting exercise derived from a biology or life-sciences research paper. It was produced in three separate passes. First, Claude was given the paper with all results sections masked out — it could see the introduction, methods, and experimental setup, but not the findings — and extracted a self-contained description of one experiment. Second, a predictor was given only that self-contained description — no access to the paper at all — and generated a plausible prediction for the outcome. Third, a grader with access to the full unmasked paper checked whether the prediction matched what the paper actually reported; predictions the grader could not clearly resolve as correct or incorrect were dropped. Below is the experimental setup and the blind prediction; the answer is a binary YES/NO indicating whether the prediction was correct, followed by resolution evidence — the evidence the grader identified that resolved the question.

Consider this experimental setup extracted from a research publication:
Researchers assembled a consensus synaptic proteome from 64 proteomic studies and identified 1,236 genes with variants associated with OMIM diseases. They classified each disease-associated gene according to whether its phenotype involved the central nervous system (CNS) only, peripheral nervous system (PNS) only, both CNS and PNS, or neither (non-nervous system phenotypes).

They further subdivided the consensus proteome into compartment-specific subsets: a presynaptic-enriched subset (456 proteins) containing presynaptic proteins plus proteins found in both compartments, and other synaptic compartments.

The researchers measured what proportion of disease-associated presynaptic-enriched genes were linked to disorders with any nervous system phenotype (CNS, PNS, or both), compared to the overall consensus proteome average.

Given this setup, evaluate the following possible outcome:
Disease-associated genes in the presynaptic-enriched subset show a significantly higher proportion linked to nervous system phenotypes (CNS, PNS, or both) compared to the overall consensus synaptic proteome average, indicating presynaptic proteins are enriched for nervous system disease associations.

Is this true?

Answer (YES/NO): YES